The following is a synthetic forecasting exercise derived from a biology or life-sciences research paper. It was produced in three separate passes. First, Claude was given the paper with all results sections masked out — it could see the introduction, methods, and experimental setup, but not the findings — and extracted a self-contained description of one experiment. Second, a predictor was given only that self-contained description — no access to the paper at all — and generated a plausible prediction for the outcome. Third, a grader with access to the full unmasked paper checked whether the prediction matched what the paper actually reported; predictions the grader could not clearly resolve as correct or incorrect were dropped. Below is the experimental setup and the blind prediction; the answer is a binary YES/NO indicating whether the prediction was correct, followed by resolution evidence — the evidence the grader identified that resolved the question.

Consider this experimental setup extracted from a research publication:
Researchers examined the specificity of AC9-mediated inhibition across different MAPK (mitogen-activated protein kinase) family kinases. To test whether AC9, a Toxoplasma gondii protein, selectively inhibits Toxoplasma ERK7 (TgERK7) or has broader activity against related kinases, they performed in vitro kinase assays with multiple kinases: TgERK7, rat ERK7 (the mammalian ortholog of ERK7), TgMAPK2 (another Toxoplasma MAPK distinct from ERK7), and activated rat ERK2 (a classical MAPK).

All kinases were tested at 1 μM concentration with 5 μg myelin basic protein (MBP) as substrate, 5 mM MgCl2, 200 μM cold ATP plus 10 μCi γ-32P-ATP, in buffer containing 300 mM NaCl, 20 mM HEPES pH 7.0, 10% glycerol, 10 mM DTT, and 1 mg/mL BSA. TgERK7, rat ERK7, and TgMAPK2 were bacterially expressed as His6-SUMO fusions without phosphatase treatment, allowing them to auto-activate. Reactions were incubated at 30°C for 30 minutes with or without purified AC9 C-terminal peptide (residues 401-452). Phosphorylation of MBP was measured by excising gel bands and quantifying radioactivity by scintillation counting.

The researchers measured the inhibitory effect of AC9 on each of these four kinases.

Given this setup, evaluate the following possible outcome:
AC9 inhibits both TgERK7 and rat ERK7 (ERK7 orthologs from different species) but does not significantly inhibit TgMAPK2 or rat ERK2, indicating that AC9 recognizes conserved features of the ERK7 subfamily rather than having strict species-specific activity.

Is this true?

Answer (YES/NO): NO